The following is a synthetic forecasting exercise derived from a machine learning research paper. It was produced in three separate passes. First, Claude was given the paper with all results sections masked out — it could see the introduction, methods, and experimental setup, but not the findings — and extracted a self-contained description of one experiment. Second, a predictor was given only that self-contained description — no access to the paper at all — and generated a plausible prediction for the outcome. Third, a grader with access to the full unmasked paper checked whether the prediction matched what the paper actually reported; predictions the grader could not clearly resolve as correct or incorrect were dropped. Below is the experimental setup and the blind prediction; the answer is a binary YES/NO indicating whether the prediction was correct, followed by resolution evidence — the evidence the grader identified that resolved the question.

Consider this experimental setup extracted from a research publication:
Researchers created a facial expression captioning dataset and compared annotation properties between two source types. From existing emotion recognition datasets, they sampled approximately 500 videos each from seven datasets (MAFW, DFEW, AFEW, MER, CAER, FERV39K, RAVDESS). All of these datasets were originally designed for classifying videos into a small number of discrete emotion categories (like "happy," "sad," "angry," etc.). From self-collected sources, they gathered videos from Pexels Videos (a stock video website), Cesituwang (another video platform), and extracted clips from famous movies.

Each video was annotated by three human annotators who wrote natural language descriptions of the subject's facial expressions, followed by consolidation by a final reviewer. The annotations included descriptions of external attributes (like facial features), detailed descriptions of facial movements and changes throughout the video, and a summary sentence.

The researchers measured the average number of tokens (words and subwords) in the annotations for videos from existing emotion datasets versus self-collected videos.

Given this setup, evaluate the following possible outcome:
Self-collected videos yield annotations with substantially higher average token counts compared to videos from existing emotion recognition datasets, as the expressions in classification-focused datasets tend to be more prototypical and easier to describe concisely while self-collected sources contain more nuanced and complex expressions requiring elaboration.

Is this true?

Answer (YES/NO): NO